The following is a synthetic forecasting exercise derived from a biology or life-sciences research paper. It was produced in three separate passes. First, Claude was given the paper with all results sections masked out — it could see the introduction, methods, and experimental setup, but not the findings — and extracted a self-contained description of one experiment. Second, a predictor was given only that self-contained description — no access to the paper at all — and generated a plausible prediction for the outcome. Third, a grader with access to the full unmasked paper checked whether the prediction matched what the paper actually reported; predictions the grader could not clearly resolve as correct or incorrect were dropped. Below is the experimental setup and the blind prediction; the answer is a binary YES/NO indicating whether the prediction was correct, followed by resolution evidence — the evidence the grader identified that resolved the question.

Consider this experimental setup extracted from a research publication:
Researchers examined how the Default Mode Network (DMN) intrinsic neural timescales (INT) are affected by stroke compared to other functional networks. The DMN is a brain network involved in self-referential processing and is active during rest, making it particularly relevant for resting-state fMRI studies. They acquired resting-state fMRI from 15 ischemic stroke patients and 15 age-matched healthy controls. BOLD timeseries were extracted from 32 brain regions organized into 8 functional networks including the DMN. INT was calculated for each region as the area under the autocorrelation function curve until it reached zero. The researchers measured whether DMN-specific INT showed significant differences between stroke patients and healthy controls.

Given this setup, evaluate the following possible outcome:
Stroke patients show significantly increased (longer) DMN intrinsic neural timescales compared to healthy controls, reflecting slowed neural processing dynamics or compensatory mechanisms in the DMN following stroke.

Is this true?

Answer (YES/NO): YES